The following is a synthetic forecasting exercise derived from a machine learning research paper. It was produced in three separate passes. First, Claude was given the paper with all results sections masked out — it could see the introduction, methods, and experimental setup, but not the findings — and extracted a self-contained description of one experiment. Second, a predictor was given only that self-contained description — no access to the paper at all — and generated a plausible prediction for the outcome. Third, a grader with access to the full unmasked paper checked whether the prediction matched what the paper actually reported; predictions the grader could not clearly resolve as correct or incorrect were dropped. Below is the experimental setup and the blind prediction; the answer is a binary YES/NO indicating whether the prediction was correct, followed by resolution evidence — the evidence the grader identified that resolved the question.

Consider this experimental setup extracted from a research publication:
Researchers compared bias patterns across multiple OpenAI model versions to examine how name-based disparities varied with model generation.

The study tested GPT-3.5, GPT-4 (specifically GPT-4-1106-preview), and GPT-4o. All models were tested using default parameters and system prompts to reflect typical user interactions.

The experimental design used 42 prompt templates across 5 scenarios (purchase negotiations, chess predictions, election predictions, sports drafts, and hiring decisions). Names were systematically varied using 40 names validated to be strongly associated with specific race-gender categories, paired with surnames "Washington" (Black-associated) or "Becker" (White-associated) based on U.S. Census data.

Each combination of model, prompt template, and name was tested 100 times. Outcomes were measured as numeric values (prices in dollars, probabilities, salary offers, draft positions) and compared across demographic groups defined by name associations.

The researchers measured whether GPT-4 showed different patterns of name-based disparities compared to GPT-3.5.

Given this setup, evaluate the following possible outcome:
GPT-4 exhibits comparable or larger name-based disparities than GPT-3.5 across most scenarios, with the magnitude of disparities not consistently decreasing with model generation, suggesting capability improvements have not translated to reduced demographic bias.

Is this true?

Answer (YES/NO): YES